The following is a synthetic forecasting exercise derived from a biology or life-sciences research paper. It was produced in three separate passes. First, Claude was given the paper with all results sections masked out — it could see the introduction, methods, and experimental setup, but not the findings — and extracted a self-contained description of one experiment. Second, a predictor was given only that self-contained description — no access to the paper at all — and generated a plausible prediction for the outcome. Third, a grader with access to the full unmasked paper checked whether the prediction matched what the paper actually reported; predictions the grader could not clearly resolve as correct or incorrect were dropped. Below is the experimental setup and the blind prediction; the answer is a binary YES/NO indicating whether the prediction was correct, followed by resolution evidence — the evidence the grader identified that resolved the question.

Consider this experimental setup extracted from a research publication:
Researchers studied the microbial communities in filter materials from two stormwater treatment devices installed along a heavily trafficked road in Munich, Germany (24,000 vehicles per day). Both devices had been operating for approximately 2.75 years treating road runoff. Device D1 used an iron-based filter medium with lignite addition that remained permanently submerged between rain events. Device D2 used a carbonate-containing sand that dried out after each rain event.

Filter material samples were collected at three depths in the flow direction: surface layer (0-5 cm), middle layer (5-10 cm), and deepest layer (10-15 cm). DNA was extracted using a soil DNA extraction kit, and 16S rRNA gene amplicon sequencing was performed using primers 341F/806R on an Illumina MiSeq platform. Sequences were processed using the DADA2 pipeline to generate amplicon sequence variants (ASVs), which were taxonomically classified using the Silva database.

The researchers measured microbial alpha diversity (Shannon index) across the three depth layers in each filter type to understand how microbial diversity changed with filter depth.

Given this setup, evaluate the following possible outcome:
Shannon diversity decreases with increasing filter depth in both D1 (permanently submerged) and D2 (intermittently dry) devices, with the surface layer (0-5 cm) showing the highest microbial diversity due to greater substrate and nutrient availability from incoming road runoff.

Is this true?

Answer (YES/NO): NO